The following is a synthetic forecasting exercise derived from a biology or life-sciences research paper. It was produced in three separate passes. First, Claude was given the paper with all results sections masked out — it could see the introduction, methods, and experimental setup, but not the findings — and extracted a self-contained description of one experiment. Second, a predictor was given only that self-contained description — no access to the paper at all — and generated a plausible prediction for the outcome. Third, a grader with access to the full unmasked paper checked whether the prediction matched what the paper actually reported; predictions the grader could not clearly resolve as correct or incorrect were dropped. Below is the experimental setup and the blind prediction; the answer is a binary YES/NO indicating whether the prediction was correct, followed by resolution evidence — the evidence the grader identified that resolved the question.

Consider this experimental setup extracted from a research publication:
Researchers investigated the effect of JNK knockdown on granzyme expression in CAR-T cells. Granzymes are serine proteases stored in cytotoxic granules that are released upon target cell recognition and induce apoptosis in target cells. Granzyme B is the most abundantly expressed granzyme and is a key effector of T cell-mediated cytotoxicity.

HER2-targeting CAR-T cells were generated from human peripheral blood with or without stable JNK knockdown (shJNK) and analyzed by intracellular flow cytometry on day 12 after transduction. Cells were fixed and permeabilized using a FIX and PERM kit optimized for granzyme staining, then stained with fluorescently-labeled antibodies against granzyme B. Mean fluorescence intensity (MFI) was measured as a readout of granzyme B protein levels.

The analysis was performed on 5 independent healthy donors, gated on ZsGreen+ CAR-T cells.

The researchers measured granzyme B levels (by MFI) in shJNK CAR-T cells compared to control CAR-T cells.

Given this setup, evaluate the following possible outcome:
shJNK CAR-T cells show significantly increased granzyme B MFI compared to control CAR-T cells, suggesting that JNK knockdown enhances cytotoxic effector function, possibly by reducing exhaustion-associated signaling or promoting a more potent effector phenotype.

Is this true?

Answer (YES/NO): YES